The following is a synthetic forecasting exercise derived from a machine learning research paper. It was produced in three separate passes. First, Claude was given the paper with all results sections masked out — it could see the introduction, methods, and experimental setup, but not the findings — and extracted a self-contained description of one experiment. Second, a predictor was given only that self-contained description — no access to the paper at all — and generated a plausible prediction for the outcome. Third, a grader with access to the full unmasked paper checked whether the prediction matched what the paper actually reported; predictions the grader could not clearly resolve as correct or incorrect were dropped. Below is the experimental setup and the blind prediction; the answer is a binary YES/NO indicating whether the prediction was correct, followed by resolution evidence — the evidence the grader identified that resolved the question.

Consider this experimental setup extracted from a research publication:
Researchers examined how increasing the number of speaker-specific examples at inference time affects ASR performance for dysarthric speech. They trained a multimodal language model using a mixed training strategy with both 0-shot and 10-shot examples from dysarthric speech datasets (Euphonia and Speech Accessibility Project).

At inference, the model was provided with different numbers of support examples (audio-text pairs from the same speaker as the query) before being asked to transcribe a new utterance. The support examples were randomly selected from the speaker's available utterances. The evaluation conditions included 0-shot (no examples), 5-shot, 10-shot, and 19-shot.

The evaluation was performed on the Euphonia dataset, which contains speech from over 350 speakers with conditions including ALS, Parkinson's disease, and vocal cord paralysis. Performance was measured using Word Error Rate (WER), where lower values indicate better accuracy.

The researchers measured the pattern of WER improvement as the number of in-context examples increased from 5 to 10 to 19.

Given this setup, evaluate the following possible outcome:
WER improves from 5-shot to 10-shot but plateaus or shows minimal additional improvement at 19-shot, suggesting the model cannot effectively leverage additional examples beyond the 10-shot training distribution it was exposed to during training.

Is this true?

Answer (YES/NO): NO